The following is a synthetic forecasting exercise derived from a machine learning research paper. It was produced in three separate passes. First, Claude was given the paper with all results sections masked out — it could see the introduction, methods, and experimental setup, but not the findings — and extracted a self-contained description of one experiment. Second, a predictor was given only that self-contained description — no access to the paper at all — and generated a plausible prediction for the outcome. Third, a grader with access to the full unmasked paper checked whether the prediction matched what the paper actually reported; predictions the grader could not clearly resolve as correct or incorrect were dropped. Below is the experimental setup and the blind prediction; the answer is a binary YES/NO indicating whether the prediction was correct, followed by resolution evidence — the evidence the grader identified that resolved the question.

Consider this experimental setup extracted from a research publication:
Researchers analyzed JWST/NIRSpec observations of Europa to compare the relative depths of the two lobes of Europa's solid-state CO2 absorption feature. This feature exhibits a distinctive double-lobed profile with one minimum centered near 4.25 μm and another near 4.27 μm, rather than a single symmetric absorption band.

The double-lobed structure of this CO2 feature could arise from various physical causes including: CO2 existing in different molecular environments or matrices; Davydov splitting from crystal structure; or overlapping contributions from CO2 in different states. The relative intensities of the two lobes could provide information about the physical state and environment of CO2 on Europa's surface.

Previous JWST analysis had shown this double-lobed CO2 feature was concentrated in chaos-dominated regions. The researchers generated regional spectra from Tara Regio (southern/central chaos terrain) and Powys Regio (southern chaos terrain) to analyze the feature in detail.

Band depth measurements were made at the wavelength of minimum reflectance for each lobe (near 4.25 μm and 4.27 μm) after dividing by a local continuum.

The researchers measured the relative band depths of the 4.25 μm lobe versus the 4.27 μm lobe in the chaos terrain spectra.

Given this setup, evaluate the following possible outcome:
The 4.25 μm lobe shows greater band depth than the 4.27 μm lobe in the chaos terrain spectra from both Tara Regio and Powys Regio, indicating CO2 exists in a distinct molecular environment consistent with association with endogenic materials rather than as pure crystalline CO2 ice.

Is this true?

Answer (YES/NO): YES